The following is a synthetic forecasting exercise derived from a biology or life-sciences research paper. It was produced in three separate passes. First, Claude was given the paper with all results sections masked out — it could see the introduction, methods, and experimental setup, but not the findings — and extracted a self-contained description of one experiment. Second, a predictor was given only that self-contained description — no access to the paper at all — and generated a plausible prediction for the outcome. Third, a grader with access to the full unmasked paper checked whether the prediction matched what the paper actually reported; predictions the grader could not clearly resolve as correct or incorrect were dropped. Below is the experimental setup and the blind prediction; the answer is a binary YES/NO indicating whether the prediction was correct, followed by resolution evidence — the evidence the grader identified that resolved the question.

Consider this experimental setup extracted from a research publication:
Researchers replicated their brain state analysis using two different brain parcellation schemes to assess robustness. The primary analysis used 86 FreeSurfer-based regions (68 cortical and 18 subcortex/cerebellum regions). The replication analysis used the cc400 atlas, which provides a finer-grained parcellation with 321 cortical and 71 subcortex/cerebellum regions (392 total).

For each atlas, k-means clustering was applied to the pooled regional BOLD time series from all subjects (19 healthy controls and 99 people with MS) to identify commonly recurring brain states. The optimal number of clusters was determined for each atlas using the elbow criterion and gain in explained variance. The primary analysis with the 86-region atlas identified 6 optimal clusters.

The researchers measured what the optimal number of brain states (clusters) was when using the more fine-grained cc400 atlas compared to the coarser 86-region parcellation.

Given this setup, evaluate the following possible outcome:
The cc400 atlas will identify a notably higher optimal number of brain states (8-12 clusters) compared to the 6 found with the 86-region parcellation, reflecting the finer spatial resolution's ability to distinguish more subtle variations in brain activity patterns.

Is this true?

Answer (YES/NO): NO